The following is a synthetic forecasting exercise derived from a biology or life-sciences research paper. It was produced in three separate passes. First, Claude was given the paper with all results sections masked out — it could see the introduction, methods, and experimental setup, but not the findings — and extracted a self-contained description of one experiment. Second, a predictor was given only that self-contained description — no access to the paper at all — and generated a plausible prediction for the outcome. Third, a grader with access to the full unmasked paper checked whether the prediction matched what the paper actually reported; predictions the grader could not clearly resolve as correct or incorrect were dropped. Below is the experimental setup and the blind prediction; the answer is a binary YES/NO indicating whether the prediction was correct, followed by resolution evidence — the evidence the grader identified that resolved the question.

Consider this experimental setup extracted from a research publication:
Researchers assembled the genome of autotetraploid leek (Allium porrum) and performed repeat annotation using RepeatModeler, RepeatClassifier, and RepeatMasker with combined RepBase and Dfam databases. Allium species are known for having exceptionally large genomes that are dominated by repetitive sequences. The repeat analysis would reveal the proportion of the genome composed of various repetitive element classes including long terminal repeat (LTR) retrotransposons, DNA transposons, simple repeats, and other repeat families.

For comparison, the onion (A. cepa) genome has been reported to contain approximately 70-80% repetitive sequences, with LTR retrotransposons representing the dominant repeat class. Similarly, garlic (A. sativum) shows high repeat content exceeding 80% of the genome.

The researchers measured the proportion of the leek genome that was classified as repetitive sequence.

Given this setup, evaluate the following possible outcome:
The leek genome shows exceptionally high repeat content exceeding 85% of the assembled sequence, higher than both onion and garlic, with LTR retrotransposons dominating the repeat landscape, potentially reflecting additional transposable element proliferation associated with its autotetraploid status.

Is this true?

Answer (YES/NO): NO